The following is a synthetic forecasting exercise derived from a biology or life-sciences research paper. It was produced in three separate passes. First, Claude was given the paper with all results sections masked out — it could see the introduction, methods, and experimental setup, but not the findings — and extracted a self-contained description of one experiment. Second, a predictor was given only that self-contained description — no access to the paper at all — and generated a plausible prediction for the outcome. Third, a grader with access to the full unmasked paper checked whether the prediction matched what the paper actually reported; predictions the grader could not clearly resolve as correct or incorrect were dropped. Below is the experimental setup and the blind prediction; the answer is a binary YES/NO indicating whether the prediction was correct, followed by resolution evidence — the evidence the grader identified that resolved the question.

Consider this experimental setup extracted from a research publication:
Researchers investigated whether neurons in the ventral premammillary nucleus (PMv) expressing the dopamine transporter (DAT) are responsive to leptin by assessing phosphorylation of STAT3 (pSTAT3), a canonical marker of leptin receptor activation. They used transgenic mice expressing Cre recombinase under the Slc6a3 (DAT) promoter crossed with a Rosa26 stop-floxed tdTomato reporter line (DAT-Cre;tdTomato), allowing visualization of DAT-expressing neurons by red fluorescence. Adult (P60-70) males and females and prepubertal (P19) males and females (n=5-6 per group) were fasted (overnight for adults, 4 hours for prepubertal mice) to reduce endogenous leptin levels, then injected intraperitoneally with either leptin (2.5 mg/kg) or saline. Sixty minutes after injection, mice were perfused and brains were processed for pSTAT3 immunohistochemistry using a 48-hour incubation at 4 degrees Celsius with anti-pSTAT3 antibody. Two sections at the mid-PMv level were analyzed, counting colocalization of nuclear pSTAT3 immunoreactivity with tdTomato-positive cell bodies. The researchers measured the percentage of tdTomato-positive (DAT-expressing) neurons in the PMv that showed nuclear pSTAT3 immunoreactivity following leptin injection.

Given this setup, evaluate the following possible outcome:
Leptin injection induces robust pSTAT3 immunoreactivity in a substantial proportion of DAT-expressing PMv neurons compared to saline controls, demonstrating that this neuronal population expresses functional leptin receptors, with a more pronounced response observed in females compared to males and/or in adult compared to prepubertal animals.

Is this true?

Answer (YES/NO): NO